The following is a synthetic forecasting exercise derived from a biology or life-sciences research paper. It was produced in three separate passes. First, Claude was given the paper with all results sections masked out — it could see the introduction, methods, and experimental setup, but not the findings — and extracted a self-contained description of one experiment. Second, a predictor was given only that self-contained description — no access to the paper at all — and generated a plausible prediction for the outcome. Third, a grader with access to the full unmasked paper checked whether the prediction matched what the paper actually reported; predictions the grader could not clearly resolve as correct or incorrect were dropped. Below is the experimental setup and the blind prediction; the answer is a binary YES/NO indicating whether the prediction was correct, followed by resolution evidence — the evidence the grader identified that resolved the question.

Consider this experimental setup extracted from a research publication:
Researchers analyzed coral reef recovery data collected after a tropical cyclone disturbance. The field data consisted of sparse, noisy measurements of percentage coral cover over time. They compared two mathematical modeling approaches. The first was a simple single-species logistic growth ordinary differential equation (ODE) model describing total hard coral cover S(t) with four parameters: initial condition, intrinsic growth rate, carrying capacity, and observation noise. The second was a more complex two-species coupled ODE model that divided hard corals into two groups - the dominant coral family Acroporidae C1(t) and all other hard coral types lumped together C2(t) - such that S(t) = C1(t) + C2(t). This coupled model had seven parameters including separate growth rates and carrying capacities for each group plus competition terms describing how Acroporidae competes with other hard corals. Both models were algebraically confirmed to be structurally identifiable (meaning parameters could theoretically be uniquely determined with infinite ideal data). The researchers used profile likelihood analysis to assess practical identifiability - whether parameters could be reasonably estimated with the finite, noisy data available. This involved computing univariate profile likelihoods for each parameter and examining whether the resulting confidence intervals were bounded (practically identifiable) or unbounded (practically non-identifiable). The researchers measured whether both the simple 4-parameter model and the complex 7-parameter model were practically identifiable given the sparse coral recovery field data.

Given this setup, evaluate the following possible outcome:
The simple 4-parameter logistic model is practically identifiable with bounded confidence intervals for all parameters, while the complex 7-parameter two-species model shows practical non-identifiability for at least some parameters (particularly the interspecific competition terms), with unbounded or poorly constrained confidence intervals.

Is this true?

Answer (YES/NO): NO